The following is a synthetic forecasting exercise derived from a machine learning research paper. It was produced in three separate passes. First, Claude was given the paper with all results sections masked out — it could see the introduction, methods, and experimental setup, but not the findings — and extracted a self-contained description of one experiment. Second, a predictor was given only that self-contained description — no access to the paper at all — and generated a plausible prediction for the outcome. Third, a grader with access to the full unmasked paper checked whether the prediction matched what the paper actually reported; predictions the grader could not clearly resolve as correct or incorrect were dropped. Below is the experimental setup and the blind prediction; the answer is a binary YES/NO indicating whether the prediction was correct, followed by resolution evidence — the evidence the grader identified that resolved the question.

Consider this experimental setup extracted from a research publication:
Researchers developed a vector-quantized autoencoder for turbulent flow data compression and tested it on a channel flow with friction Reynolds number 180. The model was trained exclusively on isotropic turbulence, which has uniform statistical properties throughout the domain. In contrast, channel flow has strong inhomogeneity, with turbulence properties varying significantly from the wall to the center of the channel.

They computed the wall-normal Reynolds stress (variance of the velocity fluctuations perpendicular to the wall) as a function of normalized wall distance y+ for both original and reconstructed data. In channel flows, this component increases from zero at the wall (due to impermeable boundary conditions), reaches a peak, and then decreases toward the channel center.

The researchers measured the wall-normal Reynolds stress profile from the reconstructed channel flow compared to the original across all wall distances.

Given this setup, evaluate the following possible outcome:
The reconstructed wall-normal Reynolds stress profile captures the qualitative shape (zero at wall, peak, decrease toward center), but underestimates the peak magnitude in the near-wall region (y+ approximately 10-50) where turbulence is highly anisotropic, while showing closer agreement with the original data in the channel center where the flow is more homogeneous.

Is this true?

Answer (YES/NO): NO